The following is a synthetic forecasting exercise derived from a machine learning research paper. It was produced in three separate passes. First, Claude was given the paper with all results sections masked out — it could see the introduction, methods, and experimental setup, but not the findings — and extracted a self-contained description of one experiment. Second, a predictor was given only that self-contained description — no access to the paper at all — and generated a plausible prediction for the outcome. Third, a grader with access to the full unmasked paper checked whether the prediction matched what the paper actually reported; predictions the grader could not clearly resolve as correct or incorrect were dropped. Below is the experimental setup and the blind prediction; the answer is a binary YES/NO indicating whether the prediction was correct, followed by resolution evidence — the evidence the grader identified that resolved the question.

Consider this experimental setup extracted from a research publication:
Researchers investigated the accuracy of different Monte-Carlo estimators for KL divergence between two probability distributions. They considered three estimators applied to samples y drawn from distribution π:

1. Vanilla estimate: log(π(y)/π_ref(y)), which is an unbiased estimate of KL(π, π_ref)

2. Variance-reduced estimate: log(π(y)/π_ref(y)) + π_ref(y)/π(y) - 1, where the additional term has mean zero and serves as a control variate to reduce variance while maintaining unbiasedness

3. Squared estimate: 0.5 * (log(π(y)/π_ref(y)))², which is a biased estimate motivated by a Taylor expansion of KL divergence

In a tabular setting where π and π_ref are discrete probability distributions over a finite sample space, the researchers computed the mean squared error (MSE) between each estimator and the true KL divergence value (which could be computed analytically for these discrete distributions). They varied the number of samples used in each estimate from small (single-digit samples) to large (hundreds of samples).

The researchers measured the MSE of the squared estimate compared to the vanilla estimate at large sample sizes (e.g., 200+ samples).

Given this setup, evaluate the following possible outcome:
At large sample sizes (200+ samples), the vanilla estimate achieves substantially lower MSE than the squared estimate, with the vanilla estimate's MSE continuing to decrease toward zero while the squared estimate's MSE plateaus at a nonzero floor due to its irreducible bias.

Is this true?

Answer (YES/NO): YES